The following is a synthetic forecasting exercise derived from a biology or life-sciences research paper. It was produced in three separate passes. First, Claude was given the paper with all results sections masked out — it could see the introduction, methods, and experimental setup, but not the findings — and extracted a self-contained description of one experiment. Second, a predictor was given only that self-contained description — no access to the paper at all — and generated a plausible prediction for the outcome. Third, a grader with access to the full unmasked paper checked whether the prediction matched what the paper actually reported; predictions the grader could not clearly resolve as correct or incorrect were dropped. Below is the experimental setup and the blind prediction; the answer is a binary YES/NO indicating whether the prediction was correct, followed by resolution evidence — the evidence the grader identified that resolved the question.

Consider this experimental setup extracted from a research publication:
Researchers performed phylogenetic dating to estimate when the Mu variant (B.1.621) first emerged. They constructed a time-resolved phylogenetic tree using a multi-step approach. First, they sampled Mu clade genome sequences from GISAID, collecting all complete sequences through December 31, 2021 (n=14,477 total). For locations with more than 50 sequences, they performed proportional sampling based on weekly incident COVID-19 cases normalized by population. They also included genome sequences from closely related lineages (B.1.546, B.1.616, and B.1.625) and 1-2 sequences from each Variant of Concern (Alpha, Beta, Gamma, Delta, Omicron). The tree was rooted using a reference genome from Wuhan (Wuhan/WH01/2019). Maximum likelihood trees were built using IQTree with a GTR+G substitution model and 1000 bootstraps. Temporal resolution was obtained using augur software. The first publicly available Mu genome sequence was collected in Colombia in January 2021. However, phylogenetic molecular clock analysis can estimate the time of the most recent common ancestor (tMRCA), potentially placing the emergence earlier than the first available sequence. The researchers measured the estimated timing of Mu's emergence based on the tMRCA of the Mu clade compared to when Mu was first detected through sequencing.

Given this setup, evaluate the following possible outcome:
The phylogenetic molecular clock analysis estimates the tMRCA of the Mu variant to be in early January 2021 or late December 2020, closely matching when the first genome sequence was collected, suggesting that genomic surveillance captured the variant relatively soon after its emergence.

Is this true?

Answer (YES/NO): NO